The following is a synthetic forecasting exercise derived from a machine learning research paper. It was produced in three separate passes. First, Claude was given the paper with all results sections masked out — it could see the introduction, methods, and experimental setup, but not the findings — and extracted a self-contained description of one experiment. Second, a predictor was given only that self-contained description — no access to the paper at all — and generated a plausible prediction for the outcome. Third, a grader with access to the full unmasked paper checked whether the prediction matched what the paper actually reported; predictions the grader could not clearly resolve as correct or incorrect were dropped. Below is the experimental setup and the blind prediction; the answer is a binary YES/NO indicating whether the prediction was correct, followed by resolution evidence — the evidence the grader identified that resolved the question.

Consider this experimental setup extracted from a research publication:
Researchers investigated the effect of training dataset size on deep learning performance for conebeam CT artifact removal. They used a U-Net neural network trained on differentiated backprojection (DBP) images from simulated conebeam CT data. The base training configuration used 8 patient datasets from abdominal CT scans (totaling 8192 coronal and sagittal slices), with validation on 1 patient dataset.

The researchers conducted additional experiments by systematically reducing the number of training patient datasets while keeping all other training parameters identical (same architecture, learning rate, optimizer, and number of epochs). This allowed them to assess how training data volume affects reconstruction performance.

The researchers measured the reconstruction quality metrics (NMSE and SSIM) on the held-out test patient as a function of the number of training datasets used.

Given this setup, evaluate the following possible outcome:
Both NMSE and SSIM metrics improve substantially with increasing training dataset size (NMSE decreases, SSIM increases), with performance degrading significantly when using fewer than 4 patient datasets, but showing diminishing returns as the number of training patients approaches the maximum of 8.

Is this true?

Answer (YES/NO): NO